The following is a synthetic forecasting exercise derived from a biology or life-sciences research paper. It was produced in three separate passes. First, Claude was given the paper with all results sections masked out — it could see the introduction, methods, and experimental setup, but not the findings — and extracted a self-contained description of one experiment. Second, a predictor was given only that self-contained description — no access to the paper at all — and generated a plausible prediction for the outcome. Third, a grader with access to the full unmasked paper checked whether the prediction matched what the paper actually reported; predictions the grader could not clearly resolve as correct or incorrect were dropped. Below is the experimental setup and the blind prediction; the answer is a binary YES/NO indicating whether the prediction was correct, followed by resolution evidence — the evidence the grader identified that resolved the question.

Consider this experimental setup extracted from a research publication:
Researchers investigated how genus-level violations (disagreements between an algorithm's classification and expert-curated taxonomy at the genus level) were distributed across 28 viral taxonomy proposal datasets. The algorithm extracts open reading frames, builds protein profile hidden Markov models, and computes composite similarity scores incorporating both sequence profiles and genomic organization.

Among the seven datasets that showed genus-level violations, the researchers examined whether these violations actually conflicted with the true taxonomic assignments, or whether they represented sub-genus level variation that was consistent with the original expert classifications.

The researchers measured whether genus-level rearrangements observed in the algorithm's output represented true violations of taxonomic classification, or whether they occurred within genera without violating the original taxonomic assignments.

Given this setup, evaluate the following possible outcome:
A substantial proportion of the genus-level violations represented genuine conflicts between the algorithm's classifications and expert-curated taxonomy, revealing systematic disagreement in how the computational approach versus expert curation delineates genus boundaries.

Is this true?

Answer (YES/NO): NO